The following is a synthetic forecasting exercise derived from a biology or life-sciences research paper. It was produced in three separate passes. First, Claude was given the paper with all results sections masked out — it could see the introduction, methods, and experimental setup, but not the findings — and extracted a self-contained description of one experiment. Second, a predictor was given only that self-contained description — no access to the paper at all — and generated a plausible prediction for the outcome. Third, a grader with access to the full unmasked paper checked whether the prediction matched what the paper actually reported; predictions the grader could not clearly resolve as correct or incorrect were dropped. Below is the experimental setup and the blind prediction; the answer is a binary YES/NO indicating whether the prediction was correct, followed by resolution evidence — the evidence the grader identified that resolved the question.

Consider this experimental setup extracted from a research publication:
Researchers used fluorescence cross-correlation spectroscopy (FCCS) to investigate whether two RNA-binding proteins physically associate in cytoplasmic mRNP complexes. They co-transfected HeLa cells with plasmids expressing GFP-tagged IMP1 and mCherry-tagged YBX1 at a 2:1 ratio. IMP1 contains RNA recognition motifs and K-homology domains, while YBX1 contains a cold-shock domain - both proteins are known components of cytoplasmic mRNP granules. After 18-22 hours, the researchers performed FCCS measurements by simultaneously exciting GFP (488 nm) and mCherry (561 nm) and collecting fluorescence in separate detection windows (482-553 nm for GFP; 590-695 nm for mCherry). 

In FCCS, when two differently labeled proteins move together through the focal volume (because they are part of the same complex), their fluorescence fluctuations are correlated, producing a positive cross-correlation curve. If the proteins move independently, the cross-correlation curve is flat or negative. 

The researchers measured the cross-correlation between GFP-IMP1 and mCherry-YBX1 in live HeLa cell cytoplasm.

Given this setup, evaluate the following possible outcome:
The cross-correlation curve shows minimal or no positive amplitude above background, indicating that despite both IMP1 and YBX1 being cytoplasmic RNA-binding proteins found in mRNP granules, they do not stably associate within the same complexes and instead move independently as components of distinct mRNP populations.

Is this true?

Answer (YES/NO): NO